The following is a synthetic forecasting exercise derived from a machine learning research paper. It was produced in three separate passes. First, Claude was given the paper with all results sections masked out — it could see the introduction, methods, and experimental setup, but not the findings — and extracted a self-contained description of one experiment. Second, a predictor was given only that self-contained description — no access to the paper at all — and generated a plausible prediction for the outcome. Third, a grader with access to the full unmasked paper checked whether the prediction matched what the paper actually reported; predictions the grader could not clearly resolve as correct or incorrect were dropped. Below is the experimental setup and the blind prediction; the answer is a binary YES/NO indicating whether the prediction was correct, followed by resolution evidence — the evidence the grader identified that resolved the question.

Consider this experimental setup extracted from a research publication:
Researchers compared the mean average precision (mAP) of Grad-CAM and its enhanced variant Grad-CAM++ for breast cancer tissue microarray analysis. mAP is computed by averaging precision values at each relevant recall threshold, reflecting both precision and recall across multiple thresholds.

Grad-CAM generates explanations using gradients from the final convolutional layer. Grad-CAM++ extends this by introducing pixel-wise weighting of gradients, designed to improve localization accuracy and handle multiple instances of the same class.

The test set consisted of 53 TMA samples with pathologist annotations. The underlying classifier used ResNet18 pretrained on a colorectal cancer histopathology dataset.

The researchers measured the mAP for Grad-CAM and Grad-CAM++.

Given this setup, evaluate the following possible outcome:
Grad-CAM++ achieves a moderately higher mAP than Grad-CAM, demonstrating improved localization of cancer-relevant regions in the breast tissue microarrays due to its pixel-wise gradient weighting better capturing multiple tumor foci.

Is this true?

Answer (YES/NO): YES